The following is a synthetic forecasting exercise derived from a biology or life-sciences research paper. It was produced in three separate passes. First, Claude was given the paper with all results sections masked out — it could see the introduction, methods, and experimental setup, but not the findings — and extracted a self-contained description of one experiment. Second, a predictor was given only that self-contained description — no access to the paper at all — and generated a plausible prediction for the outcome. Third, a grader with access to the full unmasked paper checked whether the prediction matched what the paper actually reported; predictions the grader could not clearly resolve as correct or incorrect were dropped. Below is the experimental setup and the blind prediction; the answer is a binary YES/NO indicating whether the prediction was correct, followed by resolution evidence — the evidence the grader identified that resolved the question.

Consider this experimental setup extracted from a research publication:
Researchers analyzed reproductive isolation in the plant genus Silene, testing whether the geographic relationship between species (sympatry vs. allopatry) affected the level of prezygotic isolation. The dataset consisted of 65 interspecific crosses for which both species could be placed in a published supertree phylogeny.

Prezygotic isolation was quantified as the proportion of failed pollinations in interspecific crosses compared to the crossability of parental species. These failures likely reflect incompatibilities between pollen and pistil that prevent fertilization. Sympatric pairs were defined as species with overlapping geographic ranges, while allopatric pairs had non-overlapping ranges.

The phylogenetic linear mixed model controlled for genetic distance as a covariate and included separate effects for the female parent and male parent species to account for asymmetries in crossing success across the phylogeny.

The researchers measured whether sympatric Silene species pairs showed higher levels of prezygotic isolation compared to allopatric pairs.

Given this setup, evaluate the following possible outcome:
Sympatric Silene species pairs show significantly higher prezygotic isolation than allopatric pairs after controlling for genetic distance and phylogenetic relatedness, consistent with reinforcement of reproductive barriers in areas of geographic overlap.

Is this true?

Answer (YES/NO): NO